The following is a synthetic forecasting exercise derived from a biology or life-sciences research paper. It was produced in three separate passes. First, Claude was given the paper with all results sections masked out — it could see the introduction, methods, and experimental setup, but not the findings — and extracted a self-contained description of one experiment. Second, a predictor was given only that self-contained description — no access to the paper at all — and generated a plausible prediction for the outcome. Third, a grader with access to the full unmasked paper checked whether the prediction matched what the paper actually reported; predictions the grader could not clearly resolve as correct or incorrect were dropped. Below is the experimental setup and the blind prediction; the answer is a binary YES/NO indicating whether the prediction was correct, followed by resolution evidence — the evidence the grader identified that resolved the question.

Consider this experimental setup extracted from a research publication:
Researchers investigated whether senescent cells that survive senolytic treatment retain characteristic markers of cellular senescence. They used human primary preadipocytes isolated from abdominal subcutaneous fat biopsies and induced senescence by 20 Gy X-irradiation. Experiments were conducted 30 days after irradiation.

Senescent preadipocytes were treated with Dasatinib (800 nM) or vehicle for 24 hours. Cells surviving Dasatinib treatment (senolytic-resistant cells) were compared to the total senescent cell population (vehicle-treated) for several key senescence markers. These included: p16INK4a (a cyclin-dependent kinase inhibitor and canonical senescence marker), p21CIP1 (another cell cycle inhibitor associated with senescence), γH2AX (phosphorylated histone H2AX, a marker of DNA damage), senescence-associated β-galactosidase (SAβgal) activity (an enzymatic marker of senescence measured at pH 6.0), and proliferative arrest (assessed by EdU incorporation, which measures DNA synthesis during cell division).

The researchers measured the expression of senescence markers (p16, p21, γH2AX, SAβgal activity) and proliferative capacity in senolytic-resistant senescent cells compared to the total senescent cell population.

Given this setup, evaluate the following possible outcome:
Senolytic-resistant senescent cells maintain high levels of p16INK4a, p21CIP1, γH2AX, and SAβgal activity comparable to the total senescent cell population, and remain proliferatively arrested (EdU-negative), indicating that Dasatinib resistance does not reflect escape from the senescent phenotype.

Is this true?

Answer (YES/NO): YES